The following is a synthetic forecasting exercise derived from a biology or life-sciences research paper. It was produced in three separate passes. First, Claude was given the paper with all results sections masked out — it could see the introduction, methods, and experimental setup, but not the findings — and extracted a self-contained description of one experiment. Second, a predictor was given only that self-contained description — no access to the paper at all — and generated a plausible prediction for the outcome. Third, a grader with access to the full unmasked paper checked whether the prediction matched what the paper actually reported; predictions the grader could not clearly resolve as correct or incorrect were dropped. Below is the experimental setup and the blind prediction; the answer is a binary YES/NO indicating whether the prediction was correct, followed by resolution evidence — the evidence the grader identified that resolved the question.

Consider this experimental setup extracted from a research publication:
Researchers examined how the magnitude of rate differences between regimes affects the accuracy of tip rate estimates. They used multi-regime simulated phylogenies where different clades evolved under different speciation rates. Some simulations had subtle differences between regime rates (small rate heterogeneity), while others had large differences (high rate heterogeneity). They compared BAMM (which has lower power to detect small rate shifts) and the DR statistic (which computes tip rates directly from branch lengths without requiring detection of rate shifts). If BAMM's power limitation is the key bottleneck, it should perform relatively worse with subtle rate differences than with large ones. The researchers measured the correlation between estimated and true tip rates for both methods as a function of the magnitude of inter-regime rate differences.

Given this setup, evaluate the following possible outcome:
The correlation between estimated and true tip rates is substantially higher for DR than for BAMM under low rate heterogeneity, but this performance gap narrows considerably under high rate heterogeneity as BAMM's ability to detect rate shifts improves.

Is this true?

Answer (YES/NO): NO